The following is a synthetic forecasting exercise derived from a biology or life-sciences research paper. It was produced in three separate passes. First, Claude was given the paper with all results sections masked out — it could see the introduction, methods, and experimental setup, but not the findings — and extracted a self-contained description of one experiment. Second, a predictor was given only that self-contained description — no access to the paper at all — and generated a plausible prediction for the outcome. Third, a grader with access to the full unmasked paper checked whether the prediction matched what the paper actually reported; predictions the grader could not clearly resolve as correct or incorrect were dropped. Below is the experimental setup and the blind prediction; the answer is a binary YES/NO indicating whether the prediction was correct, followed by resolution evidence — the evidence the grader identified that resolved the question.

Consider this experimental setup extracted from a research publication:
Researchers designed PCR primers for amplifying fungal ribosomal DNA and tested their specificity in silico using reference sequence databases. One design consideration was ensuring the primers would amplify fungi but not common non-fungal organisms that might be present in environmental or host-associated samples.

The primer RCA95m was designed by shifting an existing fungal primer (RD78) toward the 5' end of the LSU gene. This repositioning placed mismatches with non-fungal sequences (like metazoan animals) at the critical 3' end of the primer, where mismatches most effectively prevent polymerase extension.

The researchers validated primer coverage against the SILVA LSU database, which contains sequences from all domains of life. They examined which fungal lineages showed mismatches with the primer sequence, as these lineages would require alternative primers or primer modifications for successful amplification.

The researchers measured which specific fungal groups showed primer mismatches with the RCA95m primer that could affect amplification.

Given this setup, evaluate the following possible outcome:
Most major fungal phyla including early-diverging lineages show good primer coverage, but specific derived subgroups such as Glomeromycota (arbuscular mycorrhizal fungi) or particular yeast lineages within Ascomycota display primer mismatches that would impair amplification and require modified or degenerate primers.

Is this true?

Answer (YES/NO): NO